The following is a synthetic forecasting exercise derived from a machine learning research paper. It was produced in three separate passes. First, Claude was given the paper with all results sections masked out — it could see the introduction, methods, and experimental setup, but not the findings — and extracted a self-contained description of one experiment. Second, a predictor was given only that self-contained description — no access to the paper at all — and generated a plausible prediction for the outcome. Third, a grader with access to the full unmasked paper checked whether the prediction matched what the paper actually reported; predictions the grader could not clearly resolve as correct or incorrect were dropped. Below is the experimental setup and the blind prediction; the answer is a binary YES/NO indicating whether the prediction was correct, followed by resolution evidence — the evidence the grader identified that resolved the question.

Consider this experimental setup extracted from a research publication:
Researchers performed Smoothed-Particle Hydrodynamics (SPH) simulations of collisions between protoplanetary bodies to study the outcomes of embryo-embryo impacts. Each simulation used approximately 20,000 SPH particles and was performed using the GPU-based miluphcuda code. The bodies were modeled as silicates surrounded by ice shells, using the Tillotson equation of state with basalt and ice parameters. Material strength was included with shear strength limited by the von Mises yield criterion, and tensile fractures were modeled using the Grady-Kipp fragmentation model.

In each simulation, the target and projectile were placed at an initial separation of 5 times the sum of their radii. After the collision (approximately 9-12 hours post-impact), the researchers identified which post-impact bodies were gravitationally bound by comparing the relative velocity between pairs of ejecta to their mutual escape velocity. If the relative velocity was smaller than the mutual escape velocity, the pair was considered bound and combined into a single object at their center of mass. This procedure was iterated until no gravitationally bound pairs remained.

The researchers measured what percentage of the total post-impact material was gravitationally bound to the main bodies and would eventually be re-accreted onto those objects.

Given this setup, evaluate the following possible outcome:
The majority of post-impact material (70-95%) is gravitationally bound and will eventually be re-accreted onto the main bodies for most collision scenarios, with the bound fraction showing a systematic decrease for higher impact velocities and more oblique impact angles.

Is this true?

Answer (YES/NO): NO